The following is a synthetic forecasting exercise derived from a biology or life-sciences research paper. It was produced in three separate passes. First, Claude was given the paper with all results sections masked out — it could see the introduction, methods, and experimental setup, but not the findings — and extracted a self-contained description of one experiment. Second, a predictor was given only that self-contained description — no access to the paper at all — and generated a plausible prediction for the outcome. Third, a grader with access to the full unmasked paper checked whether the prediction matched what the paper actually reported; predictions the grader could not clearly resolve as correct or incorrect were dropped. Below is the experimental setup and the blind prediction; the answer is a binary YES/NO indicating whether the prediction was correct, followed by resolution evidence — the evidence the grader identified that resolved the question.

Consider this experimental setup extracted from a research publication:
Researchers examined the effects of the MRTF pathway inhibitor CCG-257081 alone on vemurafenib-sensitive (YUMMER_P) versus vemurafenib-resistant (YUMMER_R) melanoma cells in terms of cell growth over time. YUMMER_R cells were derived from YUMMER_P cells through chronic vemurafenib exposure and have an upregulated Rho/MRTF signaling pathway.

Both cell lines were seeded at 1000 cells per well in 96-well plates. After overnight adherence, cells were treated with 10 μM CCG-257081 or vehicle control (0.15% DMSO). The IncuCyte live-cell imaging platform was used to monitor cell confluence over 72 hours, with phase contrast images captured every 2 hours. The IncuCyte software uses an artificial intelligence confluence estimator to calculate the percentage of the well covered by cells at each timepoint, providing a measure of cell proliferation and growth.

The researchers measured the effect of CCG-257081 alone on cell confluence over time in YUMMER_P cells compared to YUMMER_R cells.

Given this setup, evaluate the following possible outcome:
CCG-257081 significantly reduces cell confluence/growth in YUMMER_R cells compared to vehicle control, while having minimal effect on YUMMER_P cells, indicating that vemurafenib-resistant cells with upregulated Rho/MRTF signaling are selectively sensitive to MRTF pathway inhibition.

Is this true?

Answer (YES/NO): NO